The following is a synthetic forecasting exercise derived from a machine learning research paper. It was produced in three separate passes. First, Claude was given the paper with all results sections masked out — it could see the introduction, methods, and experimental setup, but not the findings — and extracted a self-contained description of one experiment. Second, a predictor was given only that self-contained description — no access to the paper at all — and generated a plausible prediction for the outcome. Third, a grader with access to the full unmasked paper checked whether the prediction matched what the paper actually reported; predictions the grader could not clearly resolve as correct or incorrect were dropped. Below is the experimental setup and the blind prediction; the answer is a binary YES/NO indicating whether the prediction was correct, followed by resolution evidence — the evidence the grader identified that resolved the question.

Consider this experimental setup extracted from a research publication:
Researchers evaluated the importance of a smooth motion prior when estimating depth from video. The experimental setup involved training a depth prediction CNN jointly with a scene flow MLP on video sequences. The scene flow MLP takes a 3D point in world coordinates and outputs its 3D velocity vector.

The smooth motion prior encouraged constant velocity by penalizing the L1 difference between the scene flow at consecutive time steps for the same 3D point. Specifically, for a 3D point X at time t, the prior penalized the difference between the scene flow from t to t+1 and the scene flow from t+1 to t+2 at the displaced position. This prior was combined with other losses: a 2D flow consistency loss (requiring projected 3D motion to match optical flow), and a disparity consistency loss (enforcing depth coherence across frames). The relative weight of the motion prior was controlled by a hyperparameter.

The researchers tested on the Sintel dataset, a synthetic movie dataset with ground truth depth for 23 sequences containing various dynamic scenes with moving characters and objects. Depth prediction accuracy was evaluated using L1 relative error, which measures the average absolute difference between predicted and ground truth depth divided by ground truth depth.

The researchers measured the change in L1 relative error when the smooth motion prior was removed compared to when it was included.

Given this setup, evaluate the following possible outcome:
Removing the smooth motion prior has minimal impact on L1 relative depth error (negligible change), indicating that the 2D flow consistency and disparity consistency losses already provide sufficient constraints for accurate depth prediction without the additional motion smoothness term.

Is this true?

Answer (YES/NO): NO